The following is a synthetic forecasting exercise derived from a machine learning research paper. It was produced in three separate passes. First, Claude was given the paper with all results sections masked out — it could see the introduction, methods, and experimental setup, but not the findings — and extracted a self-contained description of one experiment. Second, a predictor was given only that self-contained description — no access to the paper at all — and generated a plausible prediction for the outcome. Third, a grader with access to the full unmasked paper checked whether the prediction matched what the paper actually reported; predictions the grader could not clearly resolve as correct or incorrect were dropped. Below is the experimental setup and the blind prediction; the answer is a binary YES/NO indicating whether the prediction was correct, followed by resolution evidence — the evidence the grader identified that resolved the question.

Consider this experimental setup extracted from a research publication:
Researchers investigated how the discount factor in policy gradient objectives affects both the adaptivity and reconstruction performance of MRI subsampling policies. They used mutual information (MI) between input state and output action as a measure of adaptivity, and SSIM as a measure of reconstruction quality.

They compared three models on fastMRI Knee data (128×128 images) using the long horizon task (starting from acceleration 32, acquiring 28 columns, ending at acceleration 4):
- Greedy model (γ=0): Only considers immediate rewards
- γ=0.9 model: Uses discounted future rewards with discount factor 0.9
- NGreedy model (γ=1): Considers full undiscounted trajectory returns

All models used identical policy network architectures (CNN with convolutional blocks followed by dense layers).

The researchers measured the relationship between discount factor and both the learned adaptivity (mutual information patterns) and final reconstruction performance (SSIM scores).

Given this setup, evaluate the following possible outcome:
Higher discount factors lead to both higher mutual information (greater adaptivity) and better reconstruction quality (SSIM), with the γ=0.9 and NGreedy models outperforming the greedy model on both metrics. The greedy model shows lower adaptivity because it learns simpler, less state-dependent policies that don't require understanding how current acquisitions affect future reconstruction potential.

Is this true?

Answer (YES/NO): NO